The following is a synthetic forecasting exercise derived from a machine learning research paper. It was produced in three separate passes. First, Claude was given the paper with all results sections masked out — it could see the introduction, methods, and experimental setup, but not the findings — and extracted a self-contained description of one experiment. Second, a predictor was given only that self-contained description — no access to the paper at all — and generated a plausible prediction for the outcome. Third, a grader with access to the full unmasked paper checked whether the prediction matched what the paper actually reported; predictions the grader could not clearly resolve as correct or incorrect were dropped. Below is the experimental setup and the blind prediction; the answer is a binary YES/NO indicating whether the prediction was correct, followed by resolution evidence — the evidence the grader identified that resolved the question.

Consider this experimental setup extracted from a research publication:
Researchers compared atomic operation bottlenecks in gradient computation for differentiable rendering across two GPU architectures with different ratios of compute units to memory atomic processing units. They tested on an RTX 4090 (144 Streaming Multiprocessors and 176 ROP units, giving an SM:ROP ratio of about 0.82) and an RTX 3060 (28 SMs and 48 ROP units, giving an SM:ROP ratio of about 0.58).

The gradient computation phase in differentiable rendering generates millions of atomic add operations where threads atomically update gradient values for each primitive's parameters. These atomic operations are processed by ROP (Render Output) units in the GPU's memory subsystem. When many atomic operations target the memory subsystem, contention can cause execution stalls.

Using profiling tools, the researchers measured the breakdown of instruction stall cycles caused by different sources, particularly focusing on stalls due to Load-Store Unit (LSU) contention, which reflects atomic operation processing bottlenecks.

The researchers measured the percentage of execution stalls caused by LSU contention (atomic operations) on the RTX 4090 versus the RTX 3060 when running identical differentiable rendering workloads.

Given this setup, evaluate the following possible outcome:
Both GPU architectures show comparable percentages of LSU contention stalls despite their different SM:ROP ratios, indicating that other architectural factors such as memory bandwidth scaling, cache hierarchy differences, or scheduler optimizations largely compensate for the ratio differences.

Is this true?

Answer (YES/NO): NO